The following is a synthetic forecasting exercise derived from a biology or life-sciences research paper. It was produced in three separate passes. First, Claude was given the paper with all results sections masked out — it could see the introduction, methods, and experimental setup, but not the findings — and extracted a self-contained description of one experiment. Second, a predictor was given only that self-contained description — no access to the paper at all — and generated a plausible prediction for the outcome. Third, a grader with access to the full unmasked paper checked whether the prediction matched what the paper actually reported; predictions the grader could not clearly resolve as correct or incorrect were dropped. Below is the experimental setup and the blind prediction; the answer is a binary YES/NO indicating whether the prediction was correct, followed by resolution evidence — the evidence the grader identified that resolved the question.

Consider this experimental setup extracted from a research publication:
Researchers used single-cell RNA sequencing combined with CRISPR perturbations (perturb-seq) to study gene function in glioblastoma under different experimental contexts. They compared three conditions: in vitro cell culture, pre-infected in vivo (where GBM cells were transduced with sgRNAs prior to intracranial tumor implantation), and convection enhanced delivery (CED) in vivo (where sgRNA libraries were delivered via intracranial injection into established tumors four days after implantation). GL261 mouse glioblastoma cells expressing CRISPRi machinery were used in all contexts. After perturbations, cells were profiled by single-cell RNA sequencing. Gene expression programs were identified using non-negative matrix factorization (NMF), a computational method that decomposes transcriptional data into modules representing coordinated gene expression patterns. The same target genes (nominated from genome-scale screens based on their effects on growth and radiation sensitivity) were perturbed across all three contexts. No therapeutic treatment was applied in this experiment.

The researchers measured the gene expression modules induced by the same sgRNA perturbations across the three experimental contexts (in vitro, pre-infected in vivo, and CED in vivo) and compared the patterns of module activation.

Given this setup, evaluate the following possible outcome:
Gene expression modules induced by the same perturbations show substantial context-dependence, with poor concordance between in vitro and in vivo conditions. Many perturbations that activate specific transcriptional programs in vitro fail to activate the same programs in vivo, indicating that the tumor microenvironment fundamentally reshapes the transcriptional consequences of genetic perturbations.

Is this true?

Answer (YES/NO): NO